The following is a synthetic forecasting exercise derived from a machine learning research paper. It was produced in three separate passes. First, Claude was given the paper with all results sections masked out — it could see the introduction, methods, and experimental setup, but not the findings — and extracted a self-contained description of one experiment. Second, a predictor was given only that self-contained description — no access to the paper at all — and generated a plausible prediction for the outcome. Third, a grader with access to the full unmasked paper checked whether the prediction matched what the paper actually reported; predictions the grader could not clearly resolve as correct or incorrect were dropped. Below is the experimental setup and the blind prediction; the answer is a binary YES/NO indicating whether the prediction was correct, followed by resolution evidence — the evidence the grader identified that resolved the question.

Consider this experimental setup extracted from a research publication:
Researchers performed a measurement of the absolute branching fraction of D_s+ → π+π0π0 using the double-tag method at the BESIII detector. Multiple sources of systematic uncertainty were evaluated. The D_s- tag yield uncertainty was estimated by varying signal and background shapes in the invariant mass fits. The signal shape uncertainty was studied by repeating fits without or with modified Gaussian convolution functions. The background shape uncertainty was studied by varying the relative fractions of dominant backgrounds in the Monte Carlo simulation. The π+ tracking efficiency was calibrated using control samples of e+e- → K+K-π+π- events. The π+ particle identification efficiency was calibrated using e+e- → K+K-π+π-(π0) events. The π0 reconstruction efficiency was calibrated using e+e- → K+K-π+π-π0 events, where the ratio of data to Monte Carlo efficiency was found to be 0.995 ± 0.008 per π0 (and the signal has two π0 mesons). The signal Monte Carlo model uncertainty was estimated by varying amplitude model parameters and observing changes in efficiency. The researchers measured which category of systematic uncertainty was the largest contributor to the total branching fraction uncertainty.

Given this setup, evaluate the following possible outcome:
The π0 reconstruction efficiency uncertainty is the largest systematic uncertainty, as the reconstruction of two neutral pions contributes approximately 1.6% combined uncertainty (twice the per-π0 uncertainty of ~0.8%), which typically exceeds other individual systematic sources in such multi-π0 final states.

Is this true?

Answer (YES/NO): NO